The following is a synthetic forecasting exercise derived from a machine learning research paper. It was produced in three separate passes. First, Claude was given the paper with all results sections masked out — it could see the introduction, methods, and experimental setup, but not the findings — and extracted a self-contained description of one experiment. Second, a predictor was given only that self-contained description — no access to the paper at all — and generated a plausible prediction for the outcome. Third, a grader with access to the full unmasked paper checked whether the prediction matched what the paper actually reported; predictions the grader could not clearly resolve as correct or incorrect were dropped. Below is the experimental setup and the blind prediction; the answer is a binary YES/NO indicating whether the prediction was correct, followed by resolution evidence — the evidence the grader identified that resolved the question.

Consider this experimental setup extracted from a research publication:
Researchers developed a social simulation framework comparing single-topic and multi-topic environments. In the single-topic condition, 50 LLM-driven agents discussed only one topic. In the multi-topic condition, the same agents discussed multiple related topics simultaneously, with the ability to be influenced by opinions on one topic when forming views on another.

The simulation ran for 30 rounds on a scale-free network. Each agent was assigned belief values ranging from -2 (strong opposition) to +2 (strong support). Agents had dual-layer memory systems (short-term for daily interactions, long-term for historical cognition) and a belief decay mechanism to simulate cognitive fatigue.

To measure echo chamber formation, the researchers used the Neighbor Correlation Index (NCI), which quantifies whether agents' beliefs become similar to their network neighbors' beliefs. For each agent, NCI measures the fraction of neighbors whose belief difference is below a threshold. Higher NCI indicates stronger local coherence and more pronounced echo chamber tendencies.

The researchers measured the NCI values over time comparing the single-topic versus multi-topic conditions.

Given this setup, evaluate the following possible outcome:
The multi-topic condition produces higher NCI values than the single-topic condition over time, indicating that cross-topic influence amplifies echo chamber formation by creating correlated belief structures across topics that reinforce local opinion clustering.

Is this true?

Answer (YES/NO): NO